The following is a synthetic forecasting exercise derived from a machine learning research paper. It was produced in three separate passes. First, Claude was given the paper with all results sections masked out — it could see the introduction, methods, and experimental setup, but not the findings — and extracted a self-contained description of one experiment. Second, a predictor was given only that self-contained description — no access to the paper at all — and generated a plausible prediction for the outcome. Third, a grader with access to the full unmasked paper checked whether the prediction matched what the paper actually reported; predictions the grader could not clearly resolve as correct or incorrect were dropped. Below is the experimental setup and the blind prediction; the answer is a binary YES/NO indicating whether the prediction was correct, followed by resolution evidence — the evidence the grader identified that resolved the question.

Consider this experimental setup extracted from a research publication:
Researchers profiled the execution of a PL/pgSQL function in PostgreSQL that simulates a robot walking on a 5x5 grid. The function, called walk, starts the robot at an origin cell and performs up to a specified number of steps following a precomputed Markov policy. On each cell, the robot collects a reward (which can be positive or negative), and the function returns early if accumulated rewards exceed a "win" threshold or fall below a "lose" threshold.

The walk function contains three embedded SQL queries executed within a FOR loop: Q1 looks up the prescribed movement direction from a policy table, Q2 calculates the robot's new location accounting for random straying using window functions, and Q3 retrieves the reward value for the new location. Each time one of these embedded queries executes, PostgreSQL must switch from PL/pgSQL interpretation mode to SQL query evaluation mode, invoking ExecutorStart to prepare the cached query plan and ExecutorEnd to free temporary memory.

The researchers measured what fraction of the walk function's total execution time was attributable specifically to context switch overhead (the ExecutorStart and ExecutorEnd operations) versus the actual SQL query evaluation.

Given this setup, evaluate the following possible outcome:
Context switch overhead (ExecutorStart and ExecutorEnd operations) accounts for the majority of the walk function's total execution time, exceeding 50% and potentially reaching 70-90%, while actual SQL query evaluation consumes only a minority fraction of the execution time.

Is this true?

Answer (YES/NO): NO